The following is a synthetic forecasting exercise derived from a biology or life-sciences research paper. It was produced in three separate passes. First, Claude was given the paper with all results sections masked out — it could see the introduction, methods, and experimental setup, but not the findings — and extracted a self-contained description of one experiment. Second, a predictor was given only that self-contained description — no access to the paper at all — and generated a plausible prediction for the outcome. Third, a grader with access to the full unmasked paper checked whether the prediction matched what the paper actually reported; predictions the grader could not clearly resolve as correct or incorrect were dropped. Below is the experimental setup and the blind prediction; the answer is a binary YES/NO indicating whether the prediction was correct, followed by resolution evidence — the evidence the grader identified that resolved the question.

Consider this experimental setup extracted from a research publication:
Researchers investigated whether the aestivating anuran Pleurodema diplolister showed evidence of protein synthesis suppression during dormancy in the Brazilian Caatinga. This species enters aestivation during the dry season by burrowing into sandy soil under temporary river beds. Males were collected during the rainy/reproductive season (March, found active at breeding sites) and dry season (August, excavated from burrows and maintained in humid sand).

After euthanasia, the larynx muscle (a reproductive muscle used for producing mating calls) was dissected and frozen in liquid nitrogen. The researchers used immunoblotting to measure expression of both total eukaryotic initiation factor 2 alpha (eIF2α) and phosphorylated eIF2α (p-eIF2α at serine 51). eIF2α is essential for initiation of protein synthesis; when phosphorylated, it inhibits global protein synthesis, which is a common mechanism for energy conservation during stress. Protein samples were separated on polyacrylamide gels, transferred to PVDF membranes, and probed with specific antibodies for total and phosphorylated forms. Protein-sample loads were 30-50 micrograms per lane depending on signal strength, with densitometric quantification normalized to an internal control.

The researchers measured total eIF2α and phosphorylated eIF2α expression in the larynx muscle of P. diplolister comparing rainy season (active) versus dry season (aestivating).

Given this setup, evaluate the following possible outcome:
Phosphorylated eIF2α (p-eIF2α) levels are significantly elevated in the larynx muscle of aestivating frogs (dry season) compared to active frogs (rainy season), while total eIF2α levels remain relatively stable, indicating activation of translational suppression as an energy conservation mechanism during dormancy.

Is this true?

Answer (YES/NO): NO